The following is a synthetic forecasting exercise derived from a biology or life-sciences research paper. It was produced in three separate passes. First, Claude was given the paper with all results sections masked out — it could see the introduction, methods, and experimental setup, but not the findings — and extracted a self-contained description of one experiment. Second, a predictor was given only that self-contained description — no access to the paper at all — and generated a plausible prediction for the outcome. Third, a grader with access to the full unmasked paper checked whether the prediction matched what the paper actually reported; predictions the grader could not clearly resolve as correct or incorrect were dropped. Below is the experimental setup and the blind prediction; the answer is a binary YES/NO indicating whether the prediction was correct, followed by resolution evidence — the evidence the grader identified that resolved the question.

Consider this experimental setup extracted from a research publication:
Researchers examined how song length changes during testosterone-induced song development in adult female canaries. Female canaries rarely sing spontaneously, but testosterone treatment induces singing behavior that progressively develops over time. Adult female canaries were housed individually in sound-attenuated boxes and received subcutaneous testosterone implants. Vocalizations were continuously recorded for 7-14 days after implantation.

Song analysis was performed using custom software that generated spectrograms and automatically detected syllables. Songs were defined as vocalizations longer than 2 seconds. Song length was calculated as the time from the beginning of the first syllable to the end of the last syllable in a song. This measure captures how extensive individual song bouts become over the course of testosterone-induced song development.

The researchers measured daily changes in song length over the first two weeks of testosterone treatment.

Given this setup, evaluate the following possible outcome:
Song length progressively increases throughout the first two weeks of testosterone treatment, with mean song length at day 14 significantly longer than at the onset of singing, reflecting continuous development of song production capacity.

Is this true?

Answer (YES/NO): NO